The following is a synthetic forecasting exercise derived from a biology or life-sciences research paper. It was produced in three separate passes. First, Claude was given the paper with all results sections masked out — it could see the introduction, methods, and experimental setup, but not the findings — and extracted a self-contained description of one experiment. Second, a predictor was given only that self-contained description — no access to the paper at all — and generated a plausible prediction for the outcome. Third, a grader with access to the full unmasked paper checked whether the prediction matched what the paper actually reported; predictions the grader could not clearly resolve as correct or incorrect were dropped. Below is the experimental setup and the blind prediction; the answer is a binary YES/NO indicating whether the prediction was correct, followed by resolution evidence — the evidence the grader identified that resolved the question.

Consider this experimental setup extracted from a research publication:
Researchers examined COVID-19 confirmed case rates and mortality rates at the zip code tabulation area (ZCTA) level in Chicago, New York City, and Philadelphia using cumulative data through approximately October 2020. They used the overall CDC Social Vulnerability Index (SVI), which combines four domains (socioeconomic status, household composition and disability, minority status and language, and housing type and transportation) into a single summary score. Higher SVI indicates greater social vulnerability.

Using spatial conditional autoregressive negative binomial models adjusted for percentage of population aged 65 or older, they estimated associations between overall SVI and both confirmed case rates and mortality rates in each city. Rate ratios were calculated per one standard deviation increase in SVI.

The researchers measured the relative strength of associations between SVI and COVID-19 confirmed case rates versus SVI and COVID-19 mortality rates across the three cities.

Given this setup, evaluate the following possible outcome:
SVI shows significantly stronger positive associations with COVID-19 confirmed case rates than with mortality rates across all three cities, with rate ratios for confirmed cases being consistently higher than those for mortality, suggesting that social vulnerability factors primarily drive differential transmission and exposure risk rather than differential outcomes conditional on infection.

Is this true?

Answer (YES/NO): NO